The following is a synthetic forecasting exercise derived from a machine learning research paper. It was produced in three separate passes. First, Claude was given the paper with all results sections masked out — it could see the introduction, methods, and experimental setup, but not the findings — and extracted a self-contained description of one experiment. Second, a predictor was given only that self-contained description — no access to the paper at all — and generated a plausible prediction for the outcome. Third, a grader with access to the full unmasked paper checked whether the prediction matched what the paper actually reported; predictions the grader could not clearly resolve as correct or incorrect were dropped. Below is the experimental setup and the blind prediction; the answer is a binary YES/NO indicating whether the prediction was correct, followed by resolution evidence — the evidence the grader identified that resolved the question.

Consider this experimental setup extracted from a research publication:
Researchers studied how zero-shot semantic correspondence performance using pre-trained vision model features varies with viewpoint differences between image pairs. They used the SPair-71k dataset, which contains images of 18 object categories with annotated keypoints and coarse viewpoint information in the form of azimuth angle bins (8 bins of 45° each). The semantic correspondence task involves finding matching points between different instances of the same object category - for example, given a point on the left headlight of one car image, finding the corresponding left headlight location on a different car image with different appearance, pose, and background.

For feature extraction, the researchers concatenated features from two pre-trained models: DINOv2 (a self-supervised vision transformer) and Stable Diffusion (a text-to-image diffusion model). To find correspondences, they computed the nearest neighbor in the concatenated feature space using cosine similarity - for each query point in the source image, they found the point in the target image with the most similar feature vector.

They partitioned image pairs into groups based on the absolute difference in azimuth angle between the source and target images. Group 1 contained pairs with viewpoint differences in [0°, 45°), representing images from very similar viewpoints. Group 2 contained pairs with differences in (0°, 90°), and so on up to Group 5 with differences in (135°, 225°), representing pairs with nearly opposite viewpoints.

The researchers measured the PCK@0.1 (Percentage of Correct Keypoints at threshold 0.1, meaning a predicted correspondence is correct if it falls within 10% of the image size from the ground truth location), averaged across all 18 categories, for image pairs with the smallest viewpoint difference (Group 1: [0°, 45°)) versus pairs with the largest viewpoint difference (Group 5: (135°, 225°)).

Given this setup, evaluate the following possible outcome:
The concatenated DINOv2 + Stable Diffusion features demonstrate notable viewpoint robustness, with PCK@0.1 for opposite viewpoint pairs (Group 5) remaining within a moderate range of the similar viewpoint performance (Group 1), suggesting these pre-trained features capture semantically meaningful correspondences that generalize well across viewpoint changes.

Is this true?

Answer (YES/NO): NO